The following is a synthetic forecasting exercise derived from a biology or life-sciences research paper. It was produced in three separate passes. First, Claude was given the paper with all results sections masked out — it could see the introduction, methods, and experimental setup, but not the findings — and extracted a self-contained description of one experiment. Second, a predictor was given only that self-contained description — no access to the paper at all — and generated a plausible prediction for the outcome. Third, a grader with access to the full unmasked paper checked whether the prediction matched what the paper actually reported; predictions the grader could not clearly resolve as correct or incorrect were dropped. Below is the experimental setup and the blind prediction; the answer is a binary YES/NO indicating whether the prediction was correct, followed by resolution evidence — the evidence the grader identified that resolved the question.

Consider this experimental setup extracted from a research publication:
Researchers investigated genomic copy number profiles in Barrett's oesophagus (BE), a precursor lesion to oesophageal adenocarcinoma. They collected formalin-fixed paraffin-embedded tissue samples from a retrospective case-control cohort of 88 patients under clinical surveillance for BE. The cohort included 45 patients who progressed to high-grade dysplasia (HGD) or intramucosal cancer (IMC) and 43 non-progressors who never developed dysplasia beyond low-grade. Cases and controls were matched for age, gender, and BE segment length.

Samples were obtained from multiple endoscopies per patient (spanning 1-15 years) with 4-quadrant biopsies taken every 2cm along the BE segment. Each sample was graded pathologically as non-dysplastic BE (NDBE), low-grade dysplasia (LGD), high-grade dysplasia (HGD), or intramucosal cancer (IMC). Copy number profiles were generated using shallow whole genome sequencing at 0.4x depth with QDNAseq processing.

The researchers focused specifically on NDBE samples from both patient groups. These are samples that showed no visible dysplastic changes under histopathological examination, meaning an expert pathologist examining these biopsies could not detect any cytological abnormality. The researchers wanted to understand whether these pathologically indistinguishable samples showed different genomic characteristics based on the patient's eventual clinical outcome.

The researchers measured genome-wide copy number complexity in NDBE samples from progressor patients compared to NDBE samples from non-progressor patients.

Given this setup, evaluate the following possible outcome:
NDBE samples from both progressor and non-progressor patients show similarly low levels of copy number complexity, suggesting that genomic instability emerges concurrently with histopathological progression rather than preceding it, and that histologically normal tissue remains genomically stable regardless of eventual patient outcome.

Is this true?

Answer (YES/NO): NO